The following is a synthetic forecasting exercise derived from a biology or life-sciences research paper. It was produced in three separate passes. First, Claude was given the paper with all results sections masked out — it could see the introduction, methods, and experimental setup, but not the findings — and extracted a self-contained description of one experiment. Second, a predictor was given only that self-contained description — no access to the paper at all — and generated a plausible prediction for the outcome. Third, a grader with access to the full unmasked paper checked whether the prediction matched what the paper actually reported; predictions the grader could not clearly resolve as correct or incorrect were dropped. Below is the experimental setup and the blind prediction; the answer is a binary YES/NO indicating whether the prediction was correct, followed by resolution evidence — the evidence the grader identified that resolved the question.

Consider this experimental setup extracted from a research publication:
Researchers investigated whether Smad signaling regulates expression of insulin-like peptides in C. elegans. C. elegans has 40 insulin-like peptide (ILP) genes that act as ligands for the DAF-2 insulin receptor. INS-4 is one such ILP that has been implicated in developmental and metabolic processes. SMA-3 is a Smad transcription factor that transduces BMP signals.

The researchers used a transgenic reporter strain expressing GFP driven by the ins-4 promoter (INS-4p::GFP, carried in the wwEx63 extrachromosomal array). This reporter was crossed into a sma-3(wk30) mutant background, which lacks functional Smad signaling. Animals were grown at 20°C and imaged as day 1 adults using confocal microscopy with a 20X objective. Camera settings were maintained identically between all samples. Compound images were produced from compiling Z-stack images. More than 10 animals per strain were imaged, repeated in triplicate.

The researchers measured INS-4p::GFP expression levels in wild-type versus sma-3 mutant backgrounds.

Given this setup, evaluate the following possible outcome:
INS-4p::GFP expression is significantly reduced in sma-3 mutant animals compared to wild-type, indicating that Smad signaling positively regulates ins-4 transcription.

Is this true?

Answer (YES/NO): NO